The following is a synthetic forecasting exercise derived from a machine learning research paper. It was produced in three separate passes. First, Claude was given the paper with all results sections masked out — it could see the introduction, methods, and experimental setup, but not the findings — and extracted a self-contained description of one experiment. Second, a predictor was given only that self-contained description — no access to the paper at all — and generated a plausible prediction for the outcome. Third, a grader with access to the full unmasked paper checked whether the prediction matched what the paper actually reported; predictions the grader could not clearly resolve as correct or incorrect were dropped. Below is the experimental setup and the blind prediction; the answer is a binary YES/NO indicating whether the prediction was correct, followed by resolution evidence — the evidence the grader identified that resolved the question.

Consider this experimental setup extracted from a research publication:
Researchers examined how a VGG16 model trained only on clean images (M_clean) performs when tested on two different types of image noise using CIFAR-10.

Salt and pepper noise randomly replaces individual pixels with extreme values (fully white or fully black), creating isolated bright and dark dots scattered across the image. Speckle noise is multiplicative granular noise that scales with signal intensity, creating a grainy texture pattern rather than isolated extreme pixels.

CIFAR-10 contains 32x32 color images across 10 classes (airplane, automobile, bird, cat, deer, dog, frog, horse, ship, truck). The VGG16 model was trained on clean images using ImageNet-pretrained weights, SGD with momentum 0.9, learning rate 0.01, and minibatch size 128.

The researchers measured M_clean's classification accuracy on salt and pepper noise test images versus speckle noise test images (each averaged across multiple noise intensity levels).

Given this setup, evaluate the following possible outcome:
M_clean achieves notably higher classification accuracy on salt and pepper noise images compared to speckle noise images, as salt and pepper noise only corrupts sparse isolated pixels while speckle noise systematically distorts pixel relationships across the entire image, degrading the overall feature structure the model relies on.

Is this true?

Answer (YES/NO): NO